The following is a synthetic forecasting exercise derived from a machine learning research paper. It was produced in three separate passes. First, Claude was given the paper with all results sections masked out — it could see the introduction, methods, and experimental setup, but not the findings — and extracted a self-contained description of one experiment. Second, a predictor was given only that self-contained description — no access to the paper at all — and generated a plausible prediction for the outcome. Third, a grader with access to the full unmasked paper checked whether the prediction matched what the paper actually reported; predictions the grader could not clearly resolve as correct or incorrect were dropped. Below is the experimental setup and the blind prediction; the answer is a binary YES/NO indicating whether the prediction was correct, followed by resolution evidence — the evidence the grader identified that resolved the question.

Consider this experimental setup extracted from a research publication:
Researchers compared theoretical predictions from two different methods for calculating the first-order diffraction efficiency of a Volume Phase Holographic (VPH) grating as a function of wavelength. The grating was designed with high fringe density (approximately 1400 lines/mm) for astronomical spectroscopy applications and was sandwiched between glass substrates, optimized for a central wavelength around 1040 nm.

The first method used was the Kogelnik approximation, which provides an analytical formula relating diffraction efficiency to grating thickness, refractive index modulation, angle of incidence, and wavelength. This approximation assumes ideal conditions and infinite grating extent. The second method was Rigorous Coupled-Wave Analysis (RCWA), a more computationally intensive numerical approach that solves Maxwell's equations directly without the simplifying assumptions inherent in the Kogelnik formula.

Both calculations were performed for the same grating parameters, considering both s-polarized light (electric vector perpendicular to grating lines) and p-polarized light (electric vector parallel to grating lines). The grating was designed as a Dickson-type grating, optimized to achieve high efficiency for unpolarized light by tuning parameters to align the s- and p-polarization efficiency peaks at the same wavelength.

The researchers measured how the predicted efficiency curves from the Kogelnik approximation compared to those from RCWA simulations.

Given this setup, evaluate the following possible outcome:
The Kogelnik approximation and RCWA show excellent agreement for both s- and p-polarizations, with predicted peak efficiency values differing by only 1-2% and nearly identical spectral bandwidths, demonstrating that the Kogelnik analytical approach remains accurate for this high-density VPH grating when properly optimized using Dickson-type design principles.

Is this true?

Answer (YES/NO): NO